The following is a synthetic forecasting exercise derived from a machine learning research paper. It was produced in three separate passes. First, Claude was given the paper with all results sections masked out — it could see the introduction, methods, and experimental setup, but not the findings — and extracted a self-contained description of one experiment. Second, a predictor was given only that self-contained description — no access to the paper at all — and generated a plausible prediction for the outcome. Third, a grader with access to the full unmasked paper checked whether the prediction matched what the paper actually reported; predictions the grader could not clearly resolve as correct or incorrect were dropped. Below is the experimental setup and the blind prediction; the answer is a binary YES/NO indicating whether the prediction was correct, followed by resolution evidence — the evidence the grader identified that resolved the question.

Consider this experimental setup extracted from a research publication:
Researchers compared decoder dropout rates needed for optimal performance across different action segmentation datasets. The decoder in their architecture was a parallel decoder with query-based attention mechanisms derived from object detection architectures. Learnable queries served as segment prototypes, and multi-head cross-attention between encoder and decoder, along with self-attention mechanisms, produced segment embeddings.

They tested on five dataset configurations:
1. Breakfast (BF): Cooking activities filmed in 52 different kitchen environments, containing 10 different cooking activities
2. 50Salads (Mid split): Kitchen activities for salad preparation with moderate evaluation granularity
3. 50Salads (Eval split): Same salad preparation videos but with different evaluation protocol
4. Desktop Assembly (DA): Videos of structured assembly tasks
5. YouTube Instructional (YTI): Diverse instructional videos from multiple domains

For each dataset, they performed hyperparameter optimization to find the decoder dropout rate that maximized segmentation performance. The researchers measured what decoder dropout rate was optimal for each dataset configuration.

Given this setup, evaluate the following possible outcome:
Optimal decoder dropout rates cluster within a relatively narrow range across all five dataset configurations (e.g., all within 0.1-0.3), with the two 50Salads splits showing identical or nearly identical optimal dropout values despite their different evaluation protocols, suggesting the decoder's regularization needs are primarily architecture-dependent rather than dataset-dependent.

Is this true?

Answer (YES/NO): NO